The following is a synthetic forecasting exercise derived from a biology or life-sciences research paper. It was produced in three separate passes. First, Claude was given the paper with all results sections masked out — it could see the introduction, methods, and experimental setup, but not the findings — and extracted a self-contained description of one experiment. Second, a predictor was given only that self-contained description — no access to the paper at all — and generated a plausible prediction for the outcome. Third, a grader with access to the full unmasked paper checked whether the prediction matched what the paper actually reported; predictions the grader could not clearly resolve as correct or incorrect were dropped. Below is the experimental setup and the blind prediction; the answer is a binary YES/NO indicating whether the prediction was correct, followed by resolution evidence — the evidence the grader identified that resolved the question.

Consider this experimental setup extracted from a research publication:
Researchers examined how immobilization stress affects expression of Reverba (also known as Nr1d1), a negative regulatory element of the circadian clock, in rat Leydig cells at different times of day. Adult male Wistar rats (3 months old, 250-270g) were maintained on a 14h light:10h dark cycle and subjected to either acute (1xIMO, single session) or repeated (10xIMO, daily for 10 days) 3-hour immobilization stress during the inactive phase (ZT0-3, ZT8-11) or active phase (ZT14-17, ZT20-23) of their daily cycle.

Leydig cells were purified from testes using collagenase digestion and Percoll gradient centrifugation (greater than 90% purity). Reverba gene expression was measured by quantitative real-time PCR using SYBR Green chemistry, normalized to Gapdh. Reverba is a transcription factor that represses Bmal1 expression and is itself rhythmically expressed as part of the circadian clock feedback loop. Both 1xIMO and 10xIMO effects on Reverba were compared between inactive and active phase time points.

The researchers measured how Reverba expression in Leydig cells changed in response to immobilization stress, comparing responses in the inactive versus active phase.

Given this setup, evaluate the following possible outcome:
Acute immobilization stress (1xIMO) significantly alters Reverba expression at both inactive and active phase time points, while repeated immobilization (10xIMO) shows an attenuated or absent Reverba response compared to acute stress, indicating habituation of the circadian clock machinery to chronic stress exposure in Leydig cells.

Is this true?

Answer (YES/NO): NO